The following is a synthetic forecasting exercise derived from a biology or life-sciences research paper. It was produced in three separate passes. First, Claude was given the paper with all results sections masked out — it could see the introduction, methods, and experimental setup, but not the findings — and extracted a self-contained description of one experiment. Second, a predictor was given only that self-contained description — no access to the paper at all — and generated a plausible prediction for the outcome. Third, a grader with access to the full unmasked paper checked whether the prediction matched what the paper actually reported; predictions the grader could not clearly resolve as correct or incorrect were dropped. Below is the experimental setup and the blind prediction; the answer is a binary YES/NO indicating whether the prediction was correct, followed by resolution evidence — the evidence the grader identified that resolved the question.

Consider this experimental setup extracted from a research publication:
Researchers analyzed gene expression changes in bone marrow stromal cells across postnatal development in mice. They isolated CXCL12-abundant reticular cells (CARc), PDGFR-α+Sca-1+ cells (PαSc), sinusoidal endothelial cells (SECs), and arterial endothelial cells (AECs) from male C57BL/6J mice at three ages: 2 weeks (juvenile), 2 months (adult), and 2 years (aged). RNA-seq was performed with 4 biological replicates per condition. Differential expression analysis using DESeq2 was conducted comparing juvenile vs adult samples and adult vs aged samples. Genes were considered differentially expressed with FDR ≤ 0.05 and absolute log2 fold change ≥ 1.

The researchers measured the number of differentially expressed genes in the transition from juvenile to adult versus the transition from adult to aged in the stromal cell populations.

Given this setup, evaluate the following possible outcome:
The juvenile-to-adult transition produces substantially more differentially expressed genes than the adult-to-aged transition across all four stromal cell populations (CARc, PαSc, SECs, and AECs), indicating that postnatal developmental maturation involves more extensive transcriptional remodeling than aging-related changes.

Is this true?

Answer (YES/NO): YES